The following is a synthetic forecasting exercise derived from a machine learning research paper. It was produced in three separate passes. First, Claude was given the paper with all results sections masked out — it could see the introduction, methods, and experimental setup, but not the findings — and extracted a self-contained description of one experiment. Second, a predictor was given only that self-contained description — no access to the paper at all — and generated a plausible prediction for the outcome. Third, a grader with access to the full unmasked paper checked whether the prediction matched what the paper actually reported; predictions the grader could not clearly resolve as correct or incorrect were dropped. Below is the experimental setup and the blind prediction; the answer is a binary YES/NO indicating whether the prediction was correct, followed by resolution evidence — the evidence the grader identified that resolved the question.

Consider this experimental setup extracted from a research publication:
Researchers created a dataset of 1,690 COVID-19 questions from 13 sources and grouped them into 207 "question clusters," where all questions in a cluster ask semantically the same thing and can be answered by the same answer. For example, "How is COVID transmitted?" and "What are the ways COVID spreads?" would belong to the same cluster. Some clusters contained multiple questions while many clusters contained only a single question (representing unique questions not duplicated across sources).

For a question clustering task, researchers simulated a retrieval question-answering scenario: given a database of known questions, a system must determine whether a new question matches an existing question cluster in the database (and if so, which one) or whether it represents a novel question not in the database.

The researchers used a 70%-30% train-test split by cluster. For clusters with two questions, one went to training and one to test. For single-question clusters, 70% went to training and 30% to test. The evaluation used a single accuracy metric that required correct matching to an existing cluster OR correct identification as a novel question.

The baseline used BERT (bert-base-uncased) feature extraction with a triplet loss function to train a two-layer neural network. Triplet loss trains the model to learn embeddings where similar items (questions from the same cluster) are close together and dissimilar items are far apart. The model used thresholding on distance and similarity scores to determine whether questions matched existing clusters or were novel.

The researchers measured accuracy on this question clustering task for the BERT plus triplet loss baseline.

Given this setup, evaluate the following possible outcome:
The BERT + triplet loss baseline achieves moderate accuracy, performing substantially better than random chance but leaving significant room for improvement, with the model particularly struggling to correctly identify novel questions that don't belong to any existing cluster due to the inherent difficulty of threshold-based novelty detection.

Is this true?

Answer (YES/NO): NO